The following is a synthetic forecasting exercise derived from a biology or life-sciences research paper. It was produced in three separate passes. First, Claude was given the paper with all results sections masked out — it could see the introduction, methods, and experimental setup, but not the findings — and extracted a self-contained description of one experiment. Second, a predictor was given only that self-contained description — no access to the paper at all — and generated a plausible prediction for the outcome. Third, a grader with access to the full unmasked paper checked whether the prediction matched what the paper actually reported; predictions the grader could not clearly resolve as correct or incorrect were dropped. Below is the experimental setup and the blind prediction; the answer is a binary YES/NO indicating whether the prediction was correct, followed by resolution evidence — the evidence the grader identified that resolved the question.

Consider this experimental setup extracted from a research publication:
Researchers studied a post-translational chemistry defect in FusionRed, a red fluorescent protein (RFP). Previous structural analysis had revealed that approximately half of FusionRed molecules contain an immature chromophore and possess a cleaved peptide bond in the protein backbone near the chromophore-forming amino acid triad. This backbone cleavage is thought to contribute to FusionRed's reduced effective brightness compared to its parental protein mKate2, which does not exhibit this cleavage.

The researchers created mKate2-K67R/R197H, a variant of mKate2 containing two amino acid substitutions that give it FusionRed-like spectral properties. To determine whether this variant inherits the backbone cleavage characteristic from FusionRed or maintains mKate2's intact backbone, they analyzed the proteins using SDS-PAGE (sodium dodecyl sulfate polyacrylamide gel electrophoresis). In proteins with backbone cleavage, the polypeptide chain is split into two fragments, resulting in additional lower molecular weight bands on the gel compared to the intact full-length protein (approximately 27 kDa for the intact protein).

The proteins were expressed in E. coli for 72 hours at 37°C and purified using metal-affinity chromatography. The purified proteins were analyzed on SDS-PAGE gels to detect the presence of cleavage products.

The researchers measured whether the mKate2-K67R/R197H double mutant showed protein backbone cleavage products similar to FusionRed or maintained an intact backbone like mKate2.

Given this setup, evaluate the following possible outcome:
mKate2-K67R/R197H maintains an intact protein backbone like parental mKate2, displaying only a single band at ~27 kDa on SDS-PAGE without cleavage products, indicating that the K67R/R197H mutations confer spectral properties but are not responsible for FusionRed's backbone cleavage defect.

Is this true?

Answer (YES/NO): YES